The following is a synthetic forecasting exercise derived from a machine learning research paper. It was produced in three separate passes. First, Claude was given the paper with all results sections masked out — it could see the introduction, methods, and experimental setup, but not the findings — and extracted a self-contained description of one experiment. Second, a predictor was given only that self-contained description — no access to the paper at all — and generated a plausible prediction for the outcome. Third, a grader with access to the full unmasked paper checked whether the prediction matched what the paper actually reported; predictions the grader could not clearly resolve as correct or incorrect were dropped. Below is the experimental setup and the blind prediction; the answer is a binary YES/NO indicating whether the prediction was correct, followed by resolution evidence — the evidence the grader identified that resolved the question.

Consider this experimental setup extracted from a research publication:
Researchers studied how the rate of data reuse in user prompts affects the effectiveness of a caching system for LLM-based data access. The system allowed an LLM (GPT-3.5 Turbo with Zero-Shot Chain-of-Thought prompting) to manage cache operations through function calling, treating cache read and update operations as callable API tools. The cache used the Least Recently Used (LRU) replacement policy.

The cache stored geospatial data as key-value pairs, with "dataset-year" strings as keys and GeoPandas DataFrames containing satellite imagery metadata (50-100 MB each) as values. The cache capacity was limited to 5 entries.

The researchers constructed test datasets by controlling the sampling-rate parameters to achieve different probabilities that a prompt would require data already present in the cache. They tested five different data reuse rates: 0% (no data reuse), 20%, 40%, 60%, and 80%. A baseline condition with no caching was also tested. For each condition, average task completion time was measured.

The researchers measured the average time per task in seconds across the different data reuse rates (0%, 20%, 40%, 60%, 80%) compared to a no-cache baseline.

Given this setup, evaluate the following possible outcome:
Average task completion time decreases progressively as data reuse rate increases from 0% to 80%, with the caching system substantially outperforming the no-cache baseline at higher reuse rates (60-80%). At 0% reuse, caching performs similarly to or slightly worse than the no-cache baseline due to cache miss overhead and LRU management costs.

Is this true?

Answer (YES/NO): NO